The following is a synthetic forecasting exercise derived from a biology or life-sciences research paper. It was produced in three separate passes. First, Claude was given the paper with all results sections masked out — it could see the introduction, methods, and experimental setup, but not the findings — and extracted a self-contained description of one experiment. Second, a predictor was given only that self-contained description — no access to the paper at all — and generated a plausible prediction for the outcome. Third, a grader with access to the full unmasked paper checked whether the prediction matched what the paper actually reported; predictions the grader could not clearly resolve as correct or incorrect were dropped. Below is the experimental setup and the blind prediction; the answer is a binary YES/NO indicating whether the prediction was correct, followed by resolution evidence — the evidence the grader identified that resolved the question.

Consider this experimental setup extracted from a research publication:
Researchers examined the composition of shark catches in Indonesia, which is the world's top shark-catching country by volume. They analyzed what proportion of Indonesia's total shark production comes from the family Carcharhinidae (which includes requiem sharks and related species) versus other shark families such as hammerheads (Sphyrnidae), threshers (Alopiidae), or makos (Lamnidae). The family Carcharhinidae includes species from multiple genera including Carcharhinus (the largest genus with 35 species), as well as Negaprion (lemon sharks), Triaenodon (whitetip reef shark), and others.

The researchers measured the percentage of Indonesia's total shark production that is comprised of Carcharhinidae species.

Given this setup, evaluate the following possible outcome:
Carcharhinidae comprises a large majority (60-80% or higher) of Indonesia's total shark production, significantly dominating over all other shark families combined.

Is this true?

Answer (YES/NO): NO